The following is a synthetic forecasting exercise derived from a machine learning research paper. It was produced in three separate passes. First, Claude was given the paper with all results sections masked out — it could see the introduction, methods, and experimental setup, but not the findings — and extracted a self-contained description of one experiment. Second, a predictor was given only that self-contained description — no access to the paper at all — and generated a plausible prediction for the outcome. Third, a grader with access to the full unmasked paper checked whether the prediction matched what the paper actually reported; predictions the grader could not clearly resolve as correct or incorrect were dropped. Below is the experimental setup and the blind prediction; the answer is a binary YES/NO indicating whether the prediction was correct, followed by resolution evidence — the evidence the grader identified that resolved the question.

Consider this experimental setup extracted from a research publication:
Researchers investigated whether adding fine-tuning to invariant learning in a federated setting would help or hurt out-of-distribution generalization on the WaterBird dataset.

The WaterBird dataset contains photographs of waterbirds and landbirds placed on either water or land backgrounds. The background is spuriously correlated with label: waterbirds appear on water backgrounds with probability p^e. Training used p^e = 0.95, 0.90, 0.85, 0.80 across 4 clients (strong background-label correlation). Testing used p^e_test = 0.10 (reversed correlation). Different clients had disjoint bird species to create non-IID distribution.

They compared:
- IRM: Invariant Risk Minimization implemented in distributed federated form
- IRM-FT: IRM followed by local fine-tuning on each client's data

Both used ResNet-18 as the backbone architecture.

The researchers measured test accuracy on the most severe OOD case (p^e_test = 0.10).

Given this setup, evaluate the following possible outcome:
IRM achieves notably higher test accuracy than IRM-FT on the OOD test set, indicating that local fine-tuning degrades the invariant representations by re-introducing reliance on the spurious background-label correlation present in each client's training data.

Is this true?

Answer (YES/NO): YES